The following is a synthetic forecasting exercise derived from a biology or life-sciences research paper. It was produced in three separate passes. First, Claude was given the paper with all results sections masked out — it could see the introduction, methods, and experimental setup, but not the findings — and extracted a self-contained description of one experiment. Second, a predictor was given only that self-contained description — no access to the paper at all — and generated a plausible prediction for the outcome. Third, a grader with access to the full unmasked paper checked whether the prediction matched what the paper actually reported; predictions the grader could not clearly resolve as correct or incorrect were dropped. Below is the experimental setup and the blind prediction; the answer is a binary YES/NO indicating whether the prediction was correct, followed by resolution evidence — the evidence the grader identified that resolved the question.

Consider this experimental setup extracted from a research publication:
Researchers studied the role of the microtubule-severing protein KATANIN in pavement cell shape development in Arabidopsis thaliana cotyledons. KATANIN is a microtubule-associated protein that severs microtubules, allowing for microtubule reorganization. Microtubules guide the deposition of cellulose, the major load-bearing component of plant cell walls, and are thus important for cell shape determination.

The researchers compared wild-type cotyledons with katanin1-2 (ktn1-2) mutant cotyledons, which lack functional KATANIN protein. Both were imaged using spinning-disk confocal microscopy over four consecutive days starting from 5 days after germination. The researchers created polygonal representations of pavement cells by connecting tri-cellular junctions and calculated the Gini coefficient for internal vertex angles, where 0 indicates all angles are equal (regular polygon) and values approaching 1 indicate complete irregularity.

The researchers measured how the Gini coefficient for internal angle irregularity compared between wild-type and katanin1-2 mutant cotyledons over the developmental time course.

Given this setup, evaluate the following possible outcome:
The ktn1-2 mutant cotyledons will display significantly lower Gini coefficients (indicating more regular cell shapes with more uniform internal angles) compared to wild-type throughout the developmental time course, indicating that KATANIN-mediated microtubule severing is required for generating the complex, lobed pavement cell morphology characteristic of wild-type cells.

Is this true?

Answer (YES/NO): NO